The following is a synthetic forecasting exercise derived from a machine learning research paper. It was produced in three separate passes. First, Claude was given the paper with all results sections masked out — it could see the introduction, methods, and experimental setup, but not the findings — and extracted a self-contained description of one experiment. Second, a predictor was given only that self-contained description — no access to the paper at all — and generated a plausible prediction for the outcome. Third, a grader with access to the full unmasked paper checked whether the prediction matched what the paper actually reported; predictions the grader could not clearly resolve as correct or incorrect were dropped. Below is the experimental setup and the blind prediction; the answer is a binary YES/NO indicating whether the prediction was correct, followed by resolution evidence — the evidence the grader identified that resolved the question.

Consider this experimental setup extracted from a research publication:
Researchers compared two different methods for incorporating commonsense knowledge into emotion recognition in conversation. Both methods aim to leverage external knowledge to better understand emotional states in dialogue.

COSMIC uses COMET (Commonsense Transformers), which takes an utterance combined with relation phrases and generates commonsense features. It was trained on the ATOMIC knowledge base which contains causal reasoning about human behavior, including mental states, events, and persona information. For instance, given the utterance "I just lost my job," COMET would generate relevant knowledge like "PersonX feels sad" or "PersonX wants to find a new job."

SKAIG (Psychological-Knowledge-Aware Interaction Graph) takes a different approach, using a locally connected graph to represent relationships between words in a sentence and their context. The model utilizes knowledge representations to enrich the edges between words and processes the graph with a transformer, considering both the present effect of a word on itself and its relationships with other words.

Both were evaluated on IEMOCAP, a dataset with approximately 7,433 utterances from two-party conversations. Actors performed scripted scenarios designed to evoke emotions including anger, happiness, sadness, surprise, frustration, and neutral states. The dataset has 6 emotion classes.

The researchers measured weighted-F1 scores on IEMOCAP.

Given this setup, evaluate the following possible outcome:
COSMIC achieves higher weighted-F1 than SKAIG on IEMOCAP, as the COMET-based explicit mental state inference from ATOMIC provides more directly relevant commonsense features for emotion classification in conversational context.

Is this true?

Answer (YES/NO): NO